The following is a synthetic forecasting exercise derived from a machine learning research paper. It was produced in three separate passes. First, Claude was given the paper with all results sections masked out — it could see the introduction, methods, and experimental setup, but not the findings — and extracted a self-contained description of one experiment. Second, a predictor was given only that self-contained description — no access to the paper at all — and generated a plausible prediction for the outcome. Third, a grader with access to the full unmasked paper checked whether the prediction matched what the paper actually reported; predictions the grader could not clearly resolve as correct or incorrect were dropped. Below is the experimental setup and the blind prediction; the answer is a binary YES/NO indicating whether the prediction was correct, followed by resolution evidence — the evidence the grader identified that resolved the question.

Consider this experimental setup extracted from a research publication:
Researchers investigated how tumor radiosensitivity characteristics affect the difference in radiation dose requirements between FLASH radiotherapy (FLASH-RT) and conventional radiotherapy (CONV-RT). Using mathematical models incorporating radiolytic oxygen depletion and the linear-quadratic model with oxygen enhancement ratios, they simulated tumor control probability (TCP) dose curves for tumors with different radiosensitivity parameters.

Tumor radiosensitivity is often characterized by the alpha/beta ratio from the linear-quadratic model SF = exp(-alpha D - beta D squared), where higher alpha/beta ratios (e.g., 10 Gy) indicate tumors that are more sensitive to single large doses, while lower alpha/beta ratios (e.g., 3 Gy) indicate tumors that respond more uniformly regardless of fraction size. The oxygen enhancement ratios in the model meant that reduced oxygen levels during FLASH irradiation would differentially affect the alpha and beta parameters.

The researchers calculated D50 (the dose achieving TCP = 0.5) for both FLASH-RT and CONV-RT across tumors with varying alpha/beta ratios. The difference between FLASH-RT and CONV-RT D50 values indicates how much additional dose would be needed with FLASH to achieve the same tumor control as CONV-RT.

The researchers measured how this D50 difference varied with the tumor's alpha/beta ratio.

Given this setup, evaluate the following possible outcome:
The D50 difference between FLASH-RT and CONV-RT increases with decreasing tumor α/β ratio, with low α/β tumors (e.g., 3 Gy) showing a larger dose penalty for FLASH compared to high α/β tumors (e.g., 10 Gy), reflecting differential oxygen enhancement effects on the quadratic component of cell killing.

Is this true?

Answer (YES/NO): NO